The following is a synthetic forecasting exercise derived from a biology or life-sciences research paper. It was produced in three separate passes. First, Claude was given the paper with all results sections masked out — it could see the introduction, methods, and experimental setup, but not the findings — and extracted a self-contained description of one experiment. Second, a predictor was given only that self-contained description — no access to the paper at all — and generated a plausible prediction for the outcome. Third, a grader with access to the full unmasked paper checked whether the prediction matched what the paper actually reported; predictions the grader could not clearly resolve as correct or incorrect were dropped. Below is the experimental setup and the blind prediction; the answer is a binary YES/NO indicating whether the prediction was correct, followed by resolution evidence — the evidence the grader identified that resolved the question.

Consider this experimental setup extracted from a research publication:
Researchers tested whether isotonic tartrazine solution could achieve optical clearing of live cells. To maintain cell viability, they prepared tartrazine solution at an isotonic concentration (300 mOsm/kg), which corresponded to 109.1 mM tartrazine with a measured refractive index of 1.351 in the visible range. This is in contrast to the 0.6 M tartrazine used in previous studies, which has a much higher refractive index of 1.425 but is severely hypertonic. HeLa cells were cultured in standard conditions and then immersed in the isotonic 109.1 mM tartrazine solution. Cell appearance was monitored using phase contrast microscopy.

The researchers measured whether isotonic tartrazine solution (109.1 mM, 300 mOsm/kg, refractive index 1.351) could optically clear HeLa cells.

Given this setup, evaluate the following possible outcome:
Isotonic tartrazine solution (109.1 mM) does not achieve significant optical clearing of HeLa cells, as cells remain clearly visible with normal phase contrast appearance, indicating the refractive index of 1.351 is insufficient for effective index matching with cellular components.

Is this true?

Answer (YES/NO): YES